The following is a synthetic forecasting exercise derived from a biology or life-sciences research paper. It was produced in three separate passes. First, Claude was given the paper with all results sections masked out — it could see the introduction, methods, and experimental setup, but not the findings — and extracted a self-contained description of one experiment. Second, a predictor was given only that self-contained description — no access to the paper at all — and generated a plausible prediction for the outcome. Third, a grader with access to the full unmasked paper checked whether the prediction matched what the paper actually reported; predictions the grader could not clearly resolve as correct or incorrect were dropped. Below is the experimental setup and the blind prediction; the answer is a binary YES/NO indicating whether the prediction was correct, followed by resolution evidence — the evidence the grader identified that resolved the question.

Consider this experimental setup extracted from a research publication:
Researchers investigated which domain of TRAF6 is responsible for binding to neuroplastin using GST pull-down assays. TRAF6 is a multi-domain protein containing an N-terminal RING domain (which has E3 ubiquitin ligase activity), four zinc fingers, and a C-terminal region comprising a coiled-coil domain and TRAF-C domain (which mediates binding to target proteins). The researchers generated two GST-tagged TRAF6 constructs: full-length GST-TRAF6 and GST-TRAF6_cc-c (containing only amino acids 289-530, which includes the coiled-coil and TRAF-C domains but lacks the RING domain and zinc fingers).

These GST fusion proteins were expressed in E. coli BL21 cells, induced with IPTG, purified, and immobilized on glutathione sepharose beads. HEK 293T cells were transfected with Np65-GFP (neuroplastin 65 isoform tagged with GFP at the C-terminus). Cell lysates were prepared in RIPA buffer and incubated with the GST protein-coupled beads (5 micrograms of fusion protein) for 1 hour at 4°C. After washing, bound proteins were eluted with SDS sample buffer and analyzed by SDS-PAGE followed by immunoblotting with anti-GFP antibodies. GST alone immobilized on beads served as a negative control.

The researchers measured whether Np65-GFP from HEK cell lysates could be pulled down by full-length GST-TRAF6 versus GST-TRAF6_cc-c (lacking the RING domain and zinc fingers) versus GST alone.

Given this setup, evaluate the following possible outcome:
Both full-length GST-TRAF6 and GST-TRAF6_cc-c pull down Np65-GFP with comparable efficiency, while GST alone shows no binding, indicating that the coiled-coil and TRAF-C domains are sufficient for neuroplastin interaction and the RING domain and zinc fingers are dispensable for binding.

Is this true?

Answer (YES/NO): YES